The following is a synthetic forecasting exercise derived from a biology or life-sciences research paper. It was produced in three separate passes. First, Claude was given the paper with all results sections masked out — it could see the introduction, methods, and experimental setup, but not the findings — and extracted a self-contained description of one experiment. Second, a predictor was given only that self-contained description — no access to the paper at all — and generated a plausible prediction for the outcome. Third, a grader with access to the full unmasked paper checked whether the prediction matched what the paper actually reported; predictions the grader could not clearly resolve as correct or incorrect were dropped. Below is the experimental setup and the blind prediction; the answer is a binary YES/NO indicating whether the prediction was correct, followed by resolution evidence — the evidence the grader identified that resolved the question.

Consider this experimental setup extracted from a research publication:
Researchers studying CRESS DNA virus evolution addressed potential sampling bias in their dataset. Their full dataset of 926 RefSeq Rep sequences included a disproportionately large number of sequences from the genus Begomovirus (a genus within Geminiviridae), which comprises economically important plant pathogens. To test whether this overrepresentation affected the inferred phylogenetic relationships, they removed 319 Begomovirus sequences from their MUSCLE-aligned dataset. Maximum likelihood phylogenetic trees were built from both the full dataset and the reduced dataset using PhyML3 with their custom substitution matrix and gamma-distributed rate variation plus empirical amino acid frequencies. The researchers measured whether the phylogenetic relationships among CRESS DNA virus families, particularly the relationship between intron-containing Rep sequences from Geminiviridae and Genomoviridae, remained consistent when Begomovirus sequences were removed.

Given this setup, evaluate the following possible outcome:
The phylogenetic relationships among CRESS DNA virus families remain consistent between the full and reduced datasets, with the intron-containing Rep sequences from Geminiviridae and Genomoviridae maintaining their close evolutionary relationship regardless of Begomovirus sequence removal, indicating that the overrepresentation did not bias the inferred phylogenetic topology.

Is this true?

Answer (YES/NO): NO